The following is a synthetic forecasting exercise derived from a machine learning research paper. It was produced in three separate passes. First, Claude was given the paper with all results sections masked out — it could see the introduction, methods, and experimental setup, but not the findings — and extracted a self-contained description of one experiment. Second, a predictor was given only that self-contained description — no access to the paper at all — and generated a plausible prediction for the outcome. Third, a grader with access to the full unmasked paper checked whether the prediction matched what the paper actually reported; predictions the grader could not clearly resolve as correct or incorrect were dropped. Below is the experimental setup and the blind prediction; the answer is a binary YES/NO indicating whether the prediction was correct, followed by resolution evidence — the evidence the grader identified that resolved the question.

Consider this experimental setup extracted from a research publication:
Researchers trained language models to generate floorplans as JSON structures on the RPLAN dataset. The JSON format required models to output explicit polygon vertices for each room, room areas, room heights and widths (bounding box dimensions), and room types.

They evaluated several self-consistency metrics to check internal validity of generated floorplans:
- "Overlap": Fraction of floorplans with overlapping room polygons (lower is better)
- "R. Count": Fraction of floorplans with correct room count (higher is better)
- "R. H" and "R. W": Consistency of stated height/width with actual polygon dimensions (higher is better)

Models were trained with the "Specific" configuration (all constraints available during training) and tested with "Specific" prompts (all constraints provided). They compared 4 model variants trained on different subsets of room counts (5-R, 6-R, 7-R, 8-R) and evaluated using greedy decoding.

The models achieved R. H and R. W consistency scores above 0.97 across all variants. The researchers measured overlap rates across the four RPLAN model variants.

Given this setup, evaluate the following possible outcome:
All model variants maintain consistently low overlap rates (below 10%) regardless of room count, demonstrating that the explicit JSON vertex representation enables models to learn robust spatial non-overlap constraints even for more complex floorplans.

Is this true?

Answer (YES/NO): NO